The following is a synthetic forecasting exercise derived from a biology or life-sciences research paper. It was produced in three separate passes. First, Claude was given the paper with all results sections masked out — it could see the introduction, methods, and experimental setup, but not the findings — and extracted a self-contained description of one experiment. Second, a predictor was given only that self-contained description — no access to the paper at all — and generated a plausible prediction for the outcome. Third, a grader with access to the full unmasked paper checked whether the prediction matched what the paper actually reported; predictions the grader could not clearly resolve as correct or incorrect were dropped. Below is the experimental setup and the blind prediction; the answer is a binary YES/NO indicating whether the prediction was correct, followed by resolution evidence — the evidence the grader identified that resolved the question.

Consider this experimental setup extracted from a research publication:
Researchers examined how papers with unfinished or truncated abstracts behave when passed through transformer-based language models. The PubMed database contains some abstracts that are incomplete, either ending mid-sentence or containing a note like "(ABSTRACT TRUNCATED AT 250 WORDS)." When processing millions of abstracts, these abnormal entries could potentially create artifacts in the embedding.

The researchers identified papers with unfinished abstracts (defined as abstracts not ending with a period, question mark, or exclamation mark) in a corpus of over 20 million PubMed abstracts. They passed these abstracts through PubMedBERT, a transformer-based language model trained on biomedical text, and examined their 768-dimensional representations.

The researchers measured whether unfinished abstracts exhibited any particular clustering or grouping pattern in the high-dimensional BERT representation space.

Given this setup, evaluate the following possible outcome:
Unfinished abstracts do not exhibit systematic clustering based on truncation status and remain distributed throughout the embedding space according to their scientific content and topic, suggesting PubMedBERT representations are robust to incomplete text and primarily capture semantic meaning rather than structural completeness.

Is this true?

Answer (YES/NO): NO